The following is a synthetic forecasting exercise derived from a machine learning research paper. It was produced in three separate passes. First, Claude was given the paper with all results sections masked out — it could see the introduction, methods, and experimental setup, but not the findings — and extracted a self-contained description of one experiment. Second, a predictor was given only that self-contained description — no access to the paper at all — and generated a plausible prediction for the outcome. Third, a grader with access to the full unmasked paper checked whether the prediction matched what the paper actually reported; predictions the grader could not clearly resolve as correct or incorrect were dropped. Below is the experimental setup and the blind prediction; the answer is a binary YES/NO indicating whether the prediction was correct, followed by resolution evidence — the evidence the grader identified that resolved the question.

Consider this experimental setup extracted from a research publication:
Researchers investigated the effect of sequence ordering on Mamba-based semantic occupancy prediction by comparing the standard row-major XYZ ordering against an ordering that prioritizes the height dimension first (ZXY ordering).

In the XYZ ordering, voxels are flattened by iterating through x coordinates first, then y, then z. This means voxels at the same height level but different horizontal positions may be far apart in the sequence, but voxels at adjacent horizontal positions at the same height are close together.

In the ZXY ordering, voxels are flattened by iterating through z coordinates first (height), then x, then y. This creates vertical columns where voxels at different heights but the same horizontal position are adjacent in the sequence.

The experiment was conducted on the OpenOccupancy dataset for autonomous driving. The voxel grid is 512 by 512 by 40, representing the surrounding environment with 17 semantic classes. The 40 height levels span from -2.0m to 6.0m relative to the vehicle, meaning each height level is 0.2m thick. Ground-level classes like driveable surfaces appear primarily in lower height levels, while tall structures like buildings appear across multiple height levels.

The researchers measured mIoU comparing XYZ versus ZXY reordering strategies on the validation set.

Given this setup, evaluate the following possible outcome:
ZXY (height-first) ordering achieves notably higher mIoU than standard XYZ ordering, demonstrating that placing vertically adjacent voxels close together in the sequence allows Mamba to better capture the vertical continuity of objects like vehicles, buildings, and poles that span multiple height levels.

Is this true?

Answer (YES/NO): YES